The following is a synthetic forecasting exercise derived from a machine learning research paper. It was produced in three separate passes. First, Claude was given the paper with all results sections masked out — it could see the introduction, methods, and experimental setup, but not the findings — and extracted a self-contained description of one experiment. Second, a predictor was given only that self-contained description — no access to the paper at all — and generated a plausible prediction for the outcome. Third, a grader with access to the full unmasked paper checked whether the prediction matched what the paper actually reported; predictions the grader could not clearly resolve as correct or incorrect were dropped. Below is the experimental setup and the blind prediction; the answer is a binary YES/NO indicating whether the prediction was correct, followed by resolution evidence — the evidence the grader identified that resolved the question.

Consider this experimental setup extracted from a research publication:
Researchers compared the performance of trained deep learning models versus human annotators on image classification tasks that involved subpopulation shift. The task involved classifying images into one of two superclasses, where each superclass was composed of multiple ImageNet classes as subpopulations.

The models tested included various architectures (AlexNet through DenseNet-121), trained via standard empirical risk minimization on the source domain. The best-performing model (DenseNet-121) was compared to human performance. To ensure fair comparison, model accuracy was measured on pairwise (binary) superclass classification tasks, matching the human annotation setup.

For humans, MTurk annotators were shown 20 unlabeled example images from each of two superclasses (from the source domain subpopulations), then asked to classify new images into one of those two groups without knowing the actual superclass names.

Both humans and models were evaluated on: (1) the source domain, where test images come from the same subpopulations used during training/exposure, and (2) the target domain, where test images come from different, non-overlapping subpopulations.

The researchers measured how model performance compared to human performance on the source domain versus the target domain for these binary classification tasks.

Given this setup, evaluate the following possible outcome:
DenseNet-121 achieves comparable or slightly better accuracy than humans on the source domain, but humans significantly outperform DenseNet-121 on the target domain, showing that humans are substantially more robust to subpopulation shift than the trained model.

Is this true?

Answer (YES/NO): NO